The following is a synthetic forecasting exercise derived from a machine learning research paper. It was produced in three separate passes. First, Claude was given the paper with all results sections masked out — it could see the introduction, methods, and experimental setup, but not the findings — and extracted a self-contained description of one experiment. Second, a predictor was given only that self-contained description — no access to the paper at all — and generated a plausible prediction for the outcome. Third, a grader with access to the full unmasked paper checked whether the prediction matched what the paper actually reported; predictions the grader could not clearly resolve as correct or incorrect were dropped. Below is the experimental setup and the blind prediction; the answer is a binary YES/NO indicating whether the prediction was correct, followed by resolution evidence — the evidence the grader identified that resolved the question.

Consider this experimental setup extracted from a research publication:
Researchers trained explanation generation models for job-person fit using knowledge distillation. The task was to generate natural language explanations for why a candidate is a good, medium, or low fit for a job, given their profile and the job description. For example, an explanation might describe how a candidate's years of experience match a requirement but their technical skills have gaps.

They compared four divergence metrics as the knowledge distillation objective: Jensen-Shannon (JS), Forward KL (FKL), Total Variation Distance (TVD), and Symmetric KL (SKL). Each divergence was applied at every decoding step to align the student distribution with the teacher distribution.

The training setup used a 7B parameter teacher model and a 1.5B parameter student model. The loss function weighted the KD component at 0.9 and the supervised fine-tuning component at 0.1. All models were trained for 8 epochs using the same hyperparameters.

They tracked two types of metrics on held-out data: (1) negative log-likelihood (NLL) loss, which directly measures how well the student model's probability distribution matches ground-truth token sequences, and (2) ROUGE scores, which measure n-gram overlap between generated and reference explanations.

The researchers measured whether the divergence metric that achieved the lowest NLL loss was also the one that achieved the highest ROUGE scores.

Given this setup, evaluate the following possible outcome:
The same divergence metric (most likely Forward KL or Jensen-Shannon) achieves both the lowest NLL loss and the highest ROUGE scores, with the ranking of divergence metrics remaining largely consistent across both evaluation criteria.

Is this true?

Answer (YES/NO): NO